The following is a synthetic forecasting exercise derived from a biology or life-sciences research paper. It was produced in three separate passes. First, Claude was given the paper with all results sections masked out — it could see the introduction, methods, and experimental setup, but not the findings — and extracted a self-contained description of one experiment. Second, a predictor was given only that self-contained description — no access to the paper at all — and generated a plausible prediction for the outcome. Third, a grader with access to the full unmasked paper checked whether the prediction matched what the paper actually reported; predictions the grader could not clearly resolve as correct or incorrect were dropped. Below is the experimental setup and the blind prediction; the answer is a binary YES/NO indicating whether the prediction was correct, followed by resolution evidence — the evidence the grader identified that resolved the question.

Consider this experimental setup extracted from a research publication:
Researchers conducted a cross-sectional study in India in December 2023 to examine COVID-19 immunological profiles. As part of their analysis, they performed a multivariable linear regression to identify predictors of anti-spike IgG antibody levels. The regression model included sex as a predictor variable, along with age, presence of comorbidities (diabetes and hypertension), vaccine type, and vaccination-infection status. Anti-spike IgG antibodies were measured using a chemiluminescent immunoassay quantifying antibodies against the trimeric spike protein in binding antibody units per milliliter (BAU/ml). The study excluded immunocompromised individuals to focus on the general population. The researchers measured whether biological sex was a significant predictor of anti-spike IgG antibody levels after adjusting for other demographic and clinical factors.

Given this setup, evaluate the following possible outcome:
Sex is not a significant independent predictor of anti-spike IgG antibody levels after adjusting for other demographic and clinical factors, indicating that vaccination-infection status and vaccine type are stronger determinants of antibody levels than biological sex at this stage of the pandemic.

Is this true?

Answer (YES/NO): YES